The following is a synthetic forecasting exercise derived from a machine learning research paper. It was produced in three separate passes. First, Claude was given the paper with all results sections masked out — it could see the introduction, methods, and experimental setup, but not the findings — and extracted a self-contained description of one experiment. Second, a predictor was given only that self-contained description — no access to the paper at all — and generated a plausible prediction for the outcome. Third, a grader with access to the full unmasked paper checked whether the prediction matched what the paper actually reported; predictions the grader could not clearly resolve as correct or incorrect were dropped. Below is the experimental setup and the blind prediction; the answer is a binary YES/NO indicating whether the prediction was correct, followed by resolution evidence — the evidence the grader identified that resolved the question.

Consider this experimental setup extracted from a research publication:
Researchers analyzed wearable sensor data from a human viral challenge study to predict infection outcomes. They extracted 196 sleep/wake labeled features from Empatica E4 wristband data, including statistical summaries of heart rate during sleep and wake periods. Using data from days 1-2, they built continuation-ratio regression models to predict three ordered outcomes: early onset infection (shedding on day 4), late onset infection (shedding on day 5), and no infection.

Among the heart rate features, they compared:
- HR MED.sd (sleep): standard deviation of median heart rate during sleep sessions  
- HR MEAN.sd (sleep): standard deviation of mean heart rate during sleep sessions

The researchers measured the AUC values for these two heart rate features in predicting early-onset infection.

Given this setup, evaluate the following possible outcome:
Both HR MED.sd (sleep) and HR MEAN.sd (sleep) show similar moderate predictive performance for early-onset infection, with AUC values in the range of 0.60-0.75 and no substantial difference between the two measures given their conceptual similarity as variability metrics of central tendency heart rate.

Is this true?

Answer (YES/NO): NO